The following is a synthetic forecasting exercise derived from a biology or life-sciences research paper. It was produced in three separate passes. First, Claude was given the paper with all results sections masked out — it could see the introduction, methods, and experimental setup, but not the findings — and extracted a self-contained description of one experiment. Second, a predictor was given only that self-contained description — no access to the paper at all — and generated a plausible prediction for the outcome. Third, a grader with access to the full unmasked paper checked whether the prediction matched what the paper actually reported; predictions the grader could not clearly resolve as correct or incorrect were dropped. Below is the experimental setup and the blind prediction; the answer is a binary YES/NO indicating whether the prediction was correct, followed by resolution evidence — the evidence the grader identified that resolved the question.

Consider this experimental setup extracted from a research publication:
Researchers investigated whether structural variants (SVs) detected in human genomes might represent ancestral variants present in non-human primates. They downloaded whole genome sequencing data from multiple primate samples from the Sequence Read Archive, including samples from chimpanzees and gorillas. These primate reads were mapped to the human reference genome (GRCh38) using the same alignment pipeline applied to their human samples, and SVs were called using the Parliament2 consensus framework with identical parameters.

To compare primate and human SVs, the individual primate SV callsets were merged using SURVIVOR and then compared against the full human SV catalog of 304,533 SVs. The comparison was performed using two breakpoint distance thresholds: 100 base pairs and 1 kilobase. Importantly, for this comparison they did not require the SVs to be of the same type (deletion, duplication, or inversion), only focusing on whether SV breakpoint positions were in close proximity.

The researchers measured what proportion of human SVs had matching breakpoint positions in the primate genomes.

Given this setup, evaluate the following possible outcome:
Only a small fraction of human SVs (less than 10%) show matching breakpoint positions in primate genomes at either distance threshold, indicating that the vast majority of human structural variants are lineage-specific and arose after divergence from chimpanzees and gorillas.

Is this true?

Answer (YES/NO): YES